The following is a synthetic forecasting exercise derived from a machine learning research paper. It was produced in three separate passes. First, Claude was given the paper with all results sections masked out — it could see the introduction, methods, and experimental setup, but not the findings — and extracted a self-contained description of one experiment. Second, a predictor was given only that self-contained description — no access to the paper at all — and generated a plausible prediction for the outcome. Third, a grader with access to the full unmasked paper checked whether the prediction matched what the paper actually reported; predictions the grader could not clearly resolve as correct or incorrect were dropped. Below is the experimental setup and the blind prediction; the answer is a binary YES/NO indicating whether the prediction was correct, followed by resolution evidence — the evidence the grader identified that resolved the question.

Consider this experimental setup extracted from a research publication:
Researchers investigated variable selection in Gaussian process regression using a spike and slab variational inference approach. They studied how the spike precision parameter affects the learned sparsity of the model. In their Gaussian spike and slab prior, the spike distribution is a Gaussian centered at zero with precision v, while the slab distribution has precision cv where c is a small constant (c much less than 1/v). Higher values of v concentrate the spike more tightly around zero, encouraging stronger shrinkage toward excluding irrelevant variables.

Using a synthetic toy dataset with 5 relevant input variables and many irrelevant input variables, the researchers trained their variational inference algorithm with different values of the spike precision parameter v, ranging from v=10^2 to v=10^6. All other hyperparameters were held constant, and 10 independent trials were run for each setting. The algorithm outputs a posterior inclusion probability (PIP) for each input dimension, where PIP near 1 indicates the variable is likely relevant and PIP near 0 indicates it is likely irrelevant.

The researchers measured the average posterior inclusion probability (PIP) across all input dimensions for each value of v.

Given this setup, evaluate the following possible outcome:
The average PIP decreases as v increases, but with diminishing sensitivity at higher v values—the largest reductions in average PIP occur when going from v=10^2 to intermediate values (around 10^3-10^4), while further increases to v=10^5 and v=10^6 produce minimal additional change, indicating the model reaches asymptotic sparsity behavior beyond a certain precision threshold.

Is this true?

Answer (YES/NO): NO